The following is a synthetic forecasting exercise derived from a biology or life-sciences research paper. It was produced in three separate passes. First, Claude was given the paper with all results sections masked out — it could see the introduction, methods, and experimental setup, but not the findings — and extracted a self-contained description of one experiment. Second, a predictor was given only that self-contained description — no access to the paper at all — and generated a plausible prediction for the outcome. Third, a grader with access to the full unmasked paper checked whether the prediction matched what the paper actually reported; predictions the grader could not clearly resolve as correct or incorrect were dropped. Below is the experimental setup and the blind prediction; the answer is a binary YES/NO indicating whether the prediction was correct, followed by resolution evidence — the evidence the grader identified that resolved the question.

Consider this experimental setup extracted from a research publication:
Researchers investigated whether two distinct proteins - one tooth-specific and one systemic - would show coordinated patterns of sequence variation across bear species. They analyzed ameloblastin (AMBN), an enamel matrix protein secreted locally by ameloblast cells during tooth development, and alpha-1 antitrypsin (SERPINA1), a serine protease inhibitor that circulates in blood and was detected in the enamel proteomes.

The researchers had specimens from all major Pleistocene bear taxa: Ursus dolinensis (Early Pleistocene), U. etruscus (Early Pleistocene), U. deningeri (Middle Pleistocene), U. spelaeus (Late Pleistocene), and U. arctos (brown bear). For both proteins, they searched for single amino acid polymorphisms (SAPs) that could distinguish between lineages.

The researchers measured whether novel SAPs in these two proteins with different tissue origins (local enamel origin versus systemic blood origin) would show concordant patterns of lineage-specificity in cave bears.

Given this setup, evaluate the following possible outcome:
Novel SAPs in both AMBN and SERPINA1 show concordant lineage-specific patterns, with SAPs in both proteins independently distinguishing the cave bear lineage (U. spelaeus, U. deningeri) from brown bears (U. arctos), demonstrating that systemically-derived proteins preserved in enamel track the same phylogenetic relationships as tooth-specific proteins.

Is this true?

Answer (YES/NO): NO